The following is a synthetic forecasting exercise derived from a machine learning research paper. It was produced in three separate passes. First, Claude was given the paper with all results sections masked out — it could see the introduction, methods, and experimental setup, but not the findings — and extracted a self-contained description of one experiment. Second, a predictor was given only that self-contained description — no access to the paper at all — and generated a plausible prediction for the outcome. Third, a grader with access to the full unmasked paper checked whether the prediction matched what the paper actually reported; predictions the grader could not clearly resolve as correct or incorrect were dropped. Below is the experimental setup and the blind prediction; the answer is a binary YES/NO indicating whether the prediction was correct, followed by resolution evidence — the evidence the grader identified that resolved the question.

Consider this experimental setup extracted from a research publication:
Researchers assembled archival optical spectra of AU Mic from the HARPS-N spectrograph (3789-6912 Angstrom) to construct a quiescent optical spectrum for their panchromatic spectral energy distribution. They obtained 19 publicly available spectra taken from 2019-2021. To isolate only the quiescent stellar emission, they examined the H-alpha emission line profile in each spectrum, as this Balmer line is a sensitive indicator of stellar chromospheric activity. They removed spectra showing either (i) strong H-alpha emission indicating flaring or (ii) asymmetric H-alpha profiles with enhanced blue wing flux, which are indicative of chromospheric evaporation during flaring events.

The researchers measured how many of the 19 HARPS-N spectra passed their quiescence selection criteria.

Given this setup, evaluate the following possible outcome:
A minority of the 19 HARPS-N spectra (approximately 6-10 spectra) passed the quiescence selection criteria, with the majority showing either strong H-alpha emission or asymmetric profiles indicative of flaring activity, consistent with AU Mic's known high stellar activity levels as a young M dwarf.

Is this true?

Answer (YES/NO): NO